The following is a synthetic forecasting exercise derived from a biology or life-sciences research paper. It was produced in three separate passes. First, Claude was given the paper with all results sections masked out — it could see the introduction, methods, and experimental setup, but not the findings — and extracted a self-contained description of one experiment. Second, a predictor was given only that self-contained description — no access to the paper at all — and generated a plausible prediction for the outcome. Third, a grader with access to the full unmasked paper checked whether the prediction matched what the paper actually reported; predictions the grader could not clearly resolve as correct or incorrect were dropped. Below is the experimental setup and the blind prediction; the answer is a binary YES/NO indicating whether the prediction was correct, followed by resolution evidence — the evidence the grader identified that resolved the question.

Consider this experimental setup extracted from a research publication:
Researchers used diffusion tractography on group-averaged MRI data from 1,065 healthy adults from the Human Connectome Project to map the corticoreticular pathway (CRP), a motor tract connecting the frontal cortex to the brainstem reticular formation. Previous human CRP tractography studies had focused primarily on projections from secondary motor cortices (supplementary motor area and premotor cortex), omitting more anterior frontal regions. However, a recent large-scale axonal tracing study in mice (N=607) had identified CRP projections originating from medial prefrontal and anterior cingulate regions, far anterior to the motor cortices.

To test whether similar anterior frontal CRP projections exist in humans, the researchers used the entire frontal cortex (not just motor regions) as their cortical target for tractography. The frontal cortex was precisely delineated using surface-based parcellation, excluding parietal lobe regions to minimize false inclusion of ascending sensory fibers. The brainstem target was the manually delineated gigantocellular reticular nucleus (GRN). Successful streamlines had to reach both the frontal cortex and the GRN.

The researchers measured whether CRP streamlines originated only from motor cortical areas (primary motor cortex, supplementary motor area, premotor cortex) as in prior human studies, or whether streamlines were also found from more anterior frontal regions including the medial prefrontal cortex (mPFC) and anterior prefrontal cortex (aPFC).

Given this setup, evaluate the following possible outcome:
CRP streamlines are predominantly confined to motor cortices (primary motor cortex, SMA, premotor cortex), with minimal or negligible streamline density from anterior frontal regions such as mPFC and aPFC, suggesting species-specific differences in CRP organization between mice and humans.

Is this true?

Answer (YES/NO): NO